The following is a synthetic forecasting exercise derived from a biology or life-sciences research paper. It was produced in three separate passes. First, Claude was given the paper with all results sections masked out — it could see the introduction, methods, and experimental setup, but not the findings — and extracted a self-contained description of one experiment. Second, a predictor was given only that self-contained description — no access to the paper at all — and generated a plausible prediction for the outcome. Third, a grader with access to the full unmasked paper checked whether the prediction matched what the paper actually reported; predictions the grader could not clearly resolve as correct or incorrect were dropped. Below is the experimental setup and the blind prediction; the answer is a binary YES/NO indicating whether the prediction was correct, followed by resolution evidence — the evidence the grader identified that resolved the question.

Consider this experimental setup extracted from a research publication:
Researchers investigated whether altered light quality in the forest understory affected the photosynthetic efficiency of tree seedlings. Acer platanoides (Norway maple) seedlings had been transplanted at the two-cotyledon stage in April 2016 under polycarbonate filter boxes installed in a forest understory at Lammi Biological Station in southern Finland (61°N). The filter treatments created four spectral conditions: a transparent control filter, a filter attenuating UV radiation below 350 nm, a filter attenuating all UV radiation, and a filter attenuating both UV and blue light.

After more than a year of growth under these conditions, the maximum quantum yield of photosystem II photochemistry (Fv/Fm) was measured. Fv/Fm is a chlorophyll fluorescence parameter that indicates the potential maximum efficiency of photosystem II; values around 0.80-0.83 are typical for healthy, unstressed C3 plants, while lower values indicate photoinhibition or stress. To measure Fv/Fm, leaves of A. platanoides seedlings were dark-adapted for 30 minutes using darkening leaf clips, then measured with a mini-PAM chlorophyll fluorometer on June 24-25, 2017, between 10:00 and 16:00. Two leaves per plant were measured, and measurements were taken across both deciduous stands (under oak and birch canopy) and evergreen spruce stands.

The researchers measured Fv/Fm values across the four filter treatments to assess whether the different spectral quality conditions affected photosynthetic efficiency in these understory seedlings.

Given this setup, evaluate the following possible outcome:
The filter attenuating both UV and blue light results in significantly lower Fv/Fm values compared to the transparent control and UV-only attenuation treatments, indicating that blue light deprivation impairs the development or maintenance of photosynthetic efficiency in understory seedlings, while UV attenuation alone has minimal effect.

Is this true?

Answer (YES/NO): NO